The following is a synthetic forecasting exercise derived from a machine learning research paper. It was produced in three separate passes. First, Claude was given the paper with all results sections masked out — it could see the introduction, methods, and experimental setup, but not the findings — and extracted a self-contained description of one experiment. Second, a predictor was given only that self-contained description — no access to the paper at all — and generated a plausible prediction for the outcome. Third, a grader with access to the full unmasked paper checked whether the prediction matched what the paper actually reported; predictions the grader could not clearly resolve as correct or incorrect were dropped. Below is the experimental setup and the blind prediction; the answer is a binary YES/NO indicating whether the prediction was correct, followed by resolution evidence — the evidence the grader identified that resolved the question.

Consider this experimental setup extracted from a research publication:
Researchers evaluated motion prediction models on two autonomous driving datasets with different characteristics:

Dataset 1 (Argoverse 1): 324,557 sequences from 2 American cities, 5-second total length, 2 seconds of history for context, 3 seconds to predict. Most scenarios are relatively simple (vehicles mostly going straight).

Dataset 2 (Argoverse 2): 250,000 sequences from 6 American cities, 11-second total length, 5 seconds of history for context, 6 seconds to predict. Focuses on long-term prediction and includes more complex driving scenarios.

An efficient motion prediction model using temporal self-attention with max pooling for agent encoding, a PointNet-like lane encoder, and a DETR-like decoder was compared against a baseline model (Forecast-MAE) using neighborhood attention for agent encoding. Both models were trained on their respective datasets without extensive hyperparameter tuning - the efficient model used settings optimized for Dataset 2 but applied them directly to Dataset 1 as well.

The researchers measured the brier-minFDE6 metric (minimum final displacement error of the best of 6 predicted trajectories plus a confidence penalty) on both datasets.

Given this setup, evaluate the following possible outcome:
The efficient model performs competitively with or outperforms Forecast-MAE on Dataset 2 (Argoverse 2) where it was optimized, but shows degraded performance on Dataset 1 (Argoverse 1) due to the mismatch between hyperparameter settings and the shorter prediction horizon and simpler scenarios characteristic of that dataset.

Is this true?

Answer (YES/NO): NO